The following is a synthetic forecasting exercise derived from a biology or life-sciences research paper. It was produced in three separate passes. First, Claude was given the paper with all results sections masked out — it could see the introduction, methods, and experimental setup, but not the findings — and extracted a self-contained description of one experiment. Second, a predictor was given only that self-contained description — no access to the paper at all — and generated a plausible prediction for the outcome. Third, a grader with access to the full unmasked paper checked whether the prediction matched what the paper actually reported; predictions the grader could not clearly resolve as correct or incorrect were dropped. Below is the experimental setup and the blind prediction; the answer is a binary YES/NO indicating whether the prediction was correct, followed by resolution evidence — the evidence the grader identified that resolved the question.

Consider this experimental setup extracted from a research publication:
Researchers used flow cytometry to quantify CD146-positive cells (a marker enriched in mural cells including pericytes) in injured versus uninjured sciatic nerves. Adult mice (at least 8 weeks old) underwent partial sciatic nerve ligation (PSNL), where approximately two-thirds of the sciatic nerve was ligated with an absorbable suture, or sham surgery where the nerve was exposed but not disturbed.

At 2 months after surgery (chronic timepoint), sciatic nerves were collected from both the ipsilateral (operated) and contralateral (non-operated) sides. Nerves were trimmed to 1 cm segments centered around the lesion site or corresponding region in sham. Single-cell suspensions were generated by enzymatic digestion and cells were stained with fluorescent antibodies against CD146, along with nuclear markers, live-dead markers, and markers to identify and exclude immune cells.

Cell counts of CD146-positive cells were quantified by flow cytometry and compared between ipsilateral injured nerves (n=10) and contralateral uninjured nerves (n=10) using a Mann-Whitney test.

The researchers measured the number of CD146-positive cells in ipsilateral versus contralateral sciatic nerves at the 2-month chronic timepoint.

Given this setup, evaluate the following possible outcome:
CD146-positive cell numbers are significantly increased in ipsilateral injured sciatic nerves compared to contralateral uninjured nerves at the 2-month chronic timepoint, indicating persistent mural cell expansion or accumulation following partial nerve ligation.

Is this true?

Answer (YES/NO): YES